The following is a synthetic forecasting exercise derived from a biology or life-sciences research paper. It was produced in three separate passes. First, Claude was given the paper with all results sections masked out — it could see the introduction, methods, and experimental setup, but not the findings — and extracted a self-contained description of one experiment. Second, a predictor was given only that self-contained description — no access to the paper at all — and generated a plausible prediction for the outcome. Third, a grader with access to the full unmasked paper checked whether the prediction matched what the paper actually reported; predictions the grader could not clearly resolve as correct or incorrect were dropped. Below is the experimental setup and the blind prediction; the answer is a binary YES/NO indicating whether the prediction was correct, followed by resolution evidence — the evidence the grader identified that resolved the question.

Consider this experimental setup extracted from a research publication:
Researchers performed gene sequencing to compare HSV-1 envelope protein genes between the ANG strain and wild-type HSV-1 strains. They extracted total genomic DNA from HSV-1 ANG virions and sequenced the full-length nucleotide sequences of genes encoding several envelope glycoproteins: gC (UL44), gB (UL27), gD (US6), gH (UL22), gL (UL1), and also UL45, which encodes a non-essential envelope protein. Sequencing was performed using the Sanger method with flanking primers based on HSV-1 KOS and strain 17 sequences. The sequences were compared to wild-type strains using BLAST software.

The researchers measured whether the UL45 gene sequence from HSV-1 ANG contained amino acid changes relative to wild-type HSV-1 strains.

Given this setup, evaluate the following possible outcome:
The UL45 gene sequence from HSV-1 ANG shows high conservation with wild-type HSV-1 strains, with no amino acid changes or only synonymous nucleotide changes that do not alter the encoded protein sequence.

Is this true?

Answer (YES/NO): YES